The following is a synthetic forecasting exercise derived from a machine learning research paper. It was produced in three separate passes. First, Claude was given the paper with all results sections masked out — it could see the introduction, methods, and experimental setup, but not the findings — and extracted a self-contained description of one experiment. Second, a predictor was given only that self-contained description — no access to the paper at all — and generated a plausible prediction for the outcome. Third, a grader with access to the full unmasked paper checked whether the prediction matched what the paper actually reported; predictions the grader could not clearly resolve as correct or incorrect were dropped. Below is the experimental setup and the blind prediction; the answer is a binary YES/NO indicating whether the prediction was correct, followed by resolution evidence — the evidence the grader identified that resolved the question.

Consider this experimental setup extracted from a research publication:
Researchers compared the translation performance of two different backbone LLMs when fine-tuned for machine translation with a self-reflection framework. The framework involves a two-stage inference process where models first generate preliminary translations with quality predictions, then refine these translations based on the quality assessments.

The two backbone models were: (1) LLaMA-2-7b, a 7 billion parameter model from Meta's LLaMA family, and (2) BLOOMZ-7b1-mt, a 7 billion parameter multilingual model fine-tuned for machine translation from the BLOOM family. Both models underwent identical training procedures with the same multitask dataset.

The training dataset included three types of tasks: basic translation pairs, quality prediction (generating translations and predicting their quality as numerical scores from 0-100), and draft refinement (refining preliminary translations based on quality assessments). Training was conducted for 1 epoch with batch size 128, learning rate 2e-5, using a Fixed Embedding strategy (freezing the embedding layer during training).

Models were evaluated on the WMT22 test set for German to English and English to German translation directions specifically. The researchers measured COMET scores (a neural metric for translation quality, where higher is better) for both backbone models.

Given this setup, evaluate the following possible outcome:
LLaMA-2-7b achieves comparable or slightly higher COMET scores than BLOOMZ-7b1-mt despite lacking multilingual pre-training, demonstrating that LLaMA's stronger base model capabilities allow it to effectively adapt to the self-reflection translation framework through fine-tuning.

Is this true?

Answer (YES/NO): NO